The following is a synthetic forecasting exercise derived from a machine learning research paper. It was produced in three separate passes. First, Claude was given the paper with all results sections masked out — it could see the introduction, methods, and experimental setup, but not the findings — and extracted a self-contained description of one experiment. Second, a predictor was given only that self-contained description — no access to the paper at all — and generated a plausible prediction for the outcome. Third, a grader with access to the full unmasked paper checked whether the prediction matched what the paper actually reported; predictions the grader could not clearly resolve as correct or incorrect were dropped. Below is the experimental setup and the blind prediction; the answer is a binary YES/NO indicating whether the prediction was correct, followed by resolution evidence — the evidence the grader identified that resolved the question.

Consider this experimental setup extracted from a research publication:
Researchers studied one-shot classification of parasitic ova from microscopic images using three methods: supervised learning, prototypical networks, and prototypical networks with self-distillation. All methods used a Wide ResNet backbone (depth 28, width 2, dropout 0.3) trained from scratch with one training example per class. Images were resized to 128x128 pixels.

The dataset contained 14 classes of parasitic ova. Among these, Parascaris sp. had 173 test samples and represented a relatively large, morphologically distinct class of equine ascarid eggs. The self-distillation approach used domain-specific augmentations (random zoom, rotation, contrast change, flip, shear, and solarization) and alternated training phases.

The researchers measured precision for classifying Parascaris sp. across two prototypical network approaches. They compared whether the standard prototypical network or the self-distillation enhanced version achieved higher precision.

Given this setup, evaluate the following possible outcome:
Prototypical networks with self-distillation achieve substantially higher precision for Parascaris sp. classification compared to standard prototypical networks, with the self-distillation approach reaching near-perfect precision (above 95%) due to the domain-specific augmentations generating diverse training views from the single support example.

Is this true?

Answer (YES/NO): NO